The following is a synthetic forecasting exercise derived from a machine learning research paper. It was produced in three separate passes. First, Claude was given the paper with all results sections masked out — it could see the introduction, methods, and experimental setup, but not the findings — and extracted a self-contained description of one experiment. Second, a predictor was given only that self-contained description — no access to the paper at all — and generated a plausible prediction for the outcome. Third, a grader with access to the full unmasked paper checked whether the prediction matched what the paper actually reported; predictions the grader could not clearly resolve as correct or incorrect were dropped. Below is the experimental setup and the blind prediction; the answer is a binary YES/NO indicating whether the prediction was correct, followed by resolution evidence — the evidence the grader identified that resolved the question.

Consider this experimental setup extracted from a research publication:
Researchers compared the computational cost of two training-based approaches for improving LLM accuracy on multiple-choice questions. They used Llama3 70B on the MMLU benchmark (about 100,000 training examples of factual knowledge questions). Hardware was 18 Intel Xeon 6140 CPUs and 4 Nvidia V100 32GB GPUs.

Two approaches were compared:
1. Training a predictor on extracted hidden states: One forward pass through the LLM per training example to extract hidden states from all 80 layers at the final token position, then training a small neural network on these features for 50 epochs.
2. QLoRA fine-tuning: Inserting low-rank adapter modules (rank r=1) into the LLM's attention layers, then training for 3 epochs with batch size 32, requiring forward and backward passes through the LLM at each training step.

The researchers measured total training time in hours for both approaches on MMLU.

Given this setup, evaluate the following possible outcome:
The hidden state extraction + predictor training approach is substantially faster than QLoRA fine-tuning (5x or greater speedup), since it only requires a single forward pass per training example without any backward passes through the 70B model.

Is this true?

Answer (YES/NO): YES